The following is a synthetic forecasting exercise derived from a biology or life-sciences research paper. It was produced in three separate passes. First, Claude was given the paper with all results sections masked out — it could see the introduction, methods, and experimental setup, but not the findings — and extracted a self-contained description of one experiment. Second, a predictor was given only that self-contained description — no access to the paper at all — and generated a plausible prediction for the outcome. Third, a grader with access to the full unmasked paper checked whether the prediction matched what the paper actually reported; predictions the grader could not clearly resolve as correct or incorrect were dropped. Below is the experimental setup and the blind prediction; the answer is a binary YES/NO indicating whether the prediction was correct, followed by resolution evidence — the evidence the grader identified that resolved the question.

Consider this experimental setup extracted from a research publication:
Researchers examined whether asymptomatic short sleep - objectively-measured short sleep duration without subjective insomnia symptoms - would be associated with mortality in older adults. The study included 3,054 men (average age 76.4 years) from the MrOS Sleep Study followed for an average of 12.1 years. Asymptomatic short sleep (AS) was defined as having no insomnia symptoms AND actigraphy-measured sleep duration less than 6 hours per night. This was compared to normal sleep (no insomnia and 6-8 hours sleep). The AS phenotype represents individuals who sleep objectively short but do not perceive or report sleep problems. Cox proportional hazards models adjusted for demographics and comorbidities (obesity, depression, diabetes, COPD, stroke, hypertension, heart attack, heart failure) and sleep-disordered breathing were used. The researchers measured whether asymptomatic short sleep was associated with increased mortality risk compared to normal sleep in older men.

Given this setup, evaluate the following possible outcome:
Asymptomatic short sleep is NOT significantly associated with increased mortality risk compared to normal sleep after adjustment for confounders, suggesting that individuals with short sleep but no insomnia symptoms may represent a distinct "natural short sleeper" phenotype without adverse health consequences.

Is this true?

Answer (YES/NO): YES